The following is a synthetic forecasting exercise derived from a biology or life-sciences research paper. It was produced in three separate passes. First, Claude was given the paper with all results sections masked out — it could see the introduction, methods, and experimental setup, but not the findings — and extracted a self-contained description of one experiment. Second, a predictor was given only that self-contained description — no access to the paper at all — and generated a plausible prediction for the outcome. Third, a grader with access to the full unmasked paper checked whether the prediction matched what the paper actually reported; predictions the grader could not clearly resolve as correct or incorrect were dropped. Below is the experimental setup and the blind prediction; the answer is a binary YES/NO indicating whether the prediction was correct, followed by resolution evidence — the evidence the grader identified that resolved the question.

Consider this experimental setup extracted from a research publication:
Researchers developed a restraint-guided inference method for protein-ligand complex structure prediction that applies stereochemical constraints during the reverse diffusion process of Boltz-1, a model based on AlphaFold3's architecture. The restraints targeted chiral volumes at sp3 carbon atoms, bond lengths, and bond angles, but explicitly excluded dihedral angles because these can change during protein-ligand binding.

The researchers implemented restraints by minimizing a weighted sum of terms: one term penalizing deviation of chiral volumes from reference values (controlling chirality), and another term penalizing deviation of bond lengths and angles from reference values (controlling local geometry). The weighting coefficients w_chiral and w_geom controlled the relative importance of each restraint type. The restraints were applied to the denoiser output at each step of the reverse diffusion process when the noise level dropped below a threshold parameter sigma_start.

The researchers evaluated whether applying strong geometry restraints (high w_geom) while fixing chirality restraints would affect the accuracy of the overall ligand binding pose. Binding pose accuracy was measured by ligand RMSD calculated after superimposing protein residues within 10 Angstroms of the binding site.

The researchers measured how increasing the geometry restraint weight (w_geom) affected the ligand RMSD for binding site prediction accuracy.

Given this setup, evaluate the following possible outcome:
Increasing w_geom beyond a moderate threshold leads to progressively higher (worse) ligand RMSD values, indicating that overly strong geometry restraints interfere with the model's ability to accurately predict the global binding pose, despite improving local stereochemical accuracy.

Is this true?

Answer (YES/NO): NO